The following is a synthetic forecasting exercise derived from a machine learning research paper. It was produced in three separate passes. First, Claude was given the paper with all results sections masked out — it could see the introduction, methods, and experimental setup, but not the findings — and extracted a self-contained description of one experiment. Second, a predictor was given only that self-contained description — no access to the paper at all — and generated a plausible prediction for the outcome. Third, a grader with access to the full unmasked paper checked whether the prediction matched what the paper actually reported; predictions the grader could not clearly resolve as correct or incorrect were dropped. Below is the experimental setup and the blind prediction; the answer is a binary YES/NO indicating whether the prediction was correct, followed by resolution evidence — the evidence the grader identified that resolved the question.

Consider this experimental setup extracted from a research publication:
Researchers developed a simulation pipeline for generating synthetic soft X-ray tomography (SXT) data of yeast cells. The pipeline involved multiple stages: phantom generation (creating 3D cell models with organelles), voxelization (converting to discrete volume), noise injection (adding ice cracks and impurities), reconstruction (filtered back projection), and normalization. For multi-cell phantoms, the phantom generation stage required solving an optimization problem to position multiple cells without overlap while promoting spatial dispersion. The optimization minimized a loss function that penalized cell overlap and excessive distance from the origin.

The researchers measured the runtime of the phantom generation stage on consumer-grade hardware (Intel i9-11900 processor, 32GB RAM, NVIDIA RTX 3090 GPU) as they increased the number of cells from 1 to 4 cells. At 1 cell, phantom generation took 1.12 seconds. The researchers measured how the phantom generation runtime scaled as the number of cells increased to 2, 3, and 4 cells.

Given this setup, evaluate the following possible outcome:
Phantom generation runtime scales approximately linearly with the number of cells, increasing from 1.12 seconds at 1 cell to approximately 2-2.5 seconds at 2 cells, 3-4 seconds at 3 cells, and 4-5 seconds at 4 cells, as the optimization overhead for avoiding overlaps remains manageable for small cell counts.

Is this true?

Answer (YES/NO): NO